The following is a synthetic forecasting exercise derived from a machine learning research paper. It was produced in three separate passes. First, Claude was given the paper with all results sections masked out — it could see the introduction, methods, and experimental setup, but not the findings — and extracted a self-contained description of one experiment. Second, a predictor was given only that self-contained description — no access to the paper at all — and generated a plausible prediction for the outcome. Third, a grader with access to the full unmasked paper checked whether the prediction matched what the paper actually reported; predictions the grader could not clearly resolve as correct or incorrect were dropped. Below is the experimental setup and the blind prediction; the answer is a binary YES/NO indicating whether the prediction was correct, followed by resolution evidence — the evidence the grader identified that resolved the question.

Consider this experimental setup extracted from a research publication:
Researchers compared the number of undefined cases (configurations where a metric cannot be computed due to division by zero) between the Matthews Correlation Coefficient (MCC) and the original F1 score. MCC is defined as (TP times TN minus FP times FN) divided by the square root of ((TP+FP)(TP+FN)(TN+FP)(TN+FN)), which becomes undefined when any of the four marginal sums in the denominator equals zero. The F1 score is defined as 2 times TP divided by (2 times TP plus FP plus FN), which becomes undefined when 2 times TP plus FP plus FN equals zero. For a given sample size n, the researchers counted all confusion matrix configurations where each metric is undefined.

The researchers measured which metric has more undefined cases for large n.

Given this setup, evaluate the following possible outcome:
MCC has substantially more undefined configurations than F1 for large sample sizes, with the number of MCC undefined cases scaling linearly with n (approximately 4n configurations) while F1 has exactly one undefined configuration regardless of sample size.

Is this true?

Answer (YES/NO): NO